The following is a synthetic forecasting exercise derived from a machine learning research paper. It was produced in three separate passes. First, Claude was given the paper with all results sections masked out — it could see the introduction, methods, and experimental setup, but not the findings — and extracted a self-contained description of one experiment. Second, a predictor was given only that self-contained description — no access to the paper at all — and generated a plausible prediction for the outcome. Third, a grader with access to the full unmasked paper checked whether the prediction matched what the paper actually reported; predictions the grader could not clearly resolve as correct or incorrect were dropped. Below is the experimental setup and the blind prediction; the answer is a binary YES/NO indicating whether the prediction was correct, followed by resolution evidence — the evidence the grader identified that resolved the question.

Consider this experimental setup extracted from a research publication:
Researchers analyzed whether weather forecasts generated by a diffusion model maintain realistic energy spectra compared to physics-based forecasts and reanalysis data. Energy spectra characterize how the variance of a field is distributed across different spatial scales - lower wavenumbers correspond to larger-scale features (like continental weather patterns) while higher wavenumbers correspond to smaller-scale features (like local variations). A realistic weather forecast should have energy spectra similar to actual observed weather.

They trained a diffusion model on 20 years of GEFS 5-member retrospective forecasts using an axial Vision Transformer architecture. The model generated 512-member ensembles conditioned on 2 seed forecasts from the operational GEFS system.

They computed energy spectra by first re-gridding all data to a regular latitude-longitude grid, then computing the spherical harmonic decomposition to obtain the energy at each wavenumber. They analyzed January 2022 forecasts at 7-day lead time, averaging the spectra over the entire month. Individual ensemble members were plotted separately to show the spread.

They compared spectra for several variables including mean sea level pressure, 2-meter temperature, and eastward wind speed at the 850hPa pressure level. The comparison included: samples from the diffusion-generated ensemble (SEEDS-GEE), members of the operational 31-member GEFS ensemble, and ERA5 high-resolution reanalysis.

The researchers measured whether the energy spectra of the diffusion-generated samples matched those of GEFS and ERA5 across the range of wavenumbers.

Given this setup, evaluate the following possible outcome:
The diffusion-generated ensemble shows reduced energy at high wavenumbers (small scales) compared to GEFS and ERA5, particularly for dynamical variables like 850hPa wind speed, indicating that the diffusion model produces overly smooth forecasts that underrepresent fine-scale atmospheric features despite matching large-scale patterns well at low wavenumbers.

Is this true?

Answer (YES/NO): NO